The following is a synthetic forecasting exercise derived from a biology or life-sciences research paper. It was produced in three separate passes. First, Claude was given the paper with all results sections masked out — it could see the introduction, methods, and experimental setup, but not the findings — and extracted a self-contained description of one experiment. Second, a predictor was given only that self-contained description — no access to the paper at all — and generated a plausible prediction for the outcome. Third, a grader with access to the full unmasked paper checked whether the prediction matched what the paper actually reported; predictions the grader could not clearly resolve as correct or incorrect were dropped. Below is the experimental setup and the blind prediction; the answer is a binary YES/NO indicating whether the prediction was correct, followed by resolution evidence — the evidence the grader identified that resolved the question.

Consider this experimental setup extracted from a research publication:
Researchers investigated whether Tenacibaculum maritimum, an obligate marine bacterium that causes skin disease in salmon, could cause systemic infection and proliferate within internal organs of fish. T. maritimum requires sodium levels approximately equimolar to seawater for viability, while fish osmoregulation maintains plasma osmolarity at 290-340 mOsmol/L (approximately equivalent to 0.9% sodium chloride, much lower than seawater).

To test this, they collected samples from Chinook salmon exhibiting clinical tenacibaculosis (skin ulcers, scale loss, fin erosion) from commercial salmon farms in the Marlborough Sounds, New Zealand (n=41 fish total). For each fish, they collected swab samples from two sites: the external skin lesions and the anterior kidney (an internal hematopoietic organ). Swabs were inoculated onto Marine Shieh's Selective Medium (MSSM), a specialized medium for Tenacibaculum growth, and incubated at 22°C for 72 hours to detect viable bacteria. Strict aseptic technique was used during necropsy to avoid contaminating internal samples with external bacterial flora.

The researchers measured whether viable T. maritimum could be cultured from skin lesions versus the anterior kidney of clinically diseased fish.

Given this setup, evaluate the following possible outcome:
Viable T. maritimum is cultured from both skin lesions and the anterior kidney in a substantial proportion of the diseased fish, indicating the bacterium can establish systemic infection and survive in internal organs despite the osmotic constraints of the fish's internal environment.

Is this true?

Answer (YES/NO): NO